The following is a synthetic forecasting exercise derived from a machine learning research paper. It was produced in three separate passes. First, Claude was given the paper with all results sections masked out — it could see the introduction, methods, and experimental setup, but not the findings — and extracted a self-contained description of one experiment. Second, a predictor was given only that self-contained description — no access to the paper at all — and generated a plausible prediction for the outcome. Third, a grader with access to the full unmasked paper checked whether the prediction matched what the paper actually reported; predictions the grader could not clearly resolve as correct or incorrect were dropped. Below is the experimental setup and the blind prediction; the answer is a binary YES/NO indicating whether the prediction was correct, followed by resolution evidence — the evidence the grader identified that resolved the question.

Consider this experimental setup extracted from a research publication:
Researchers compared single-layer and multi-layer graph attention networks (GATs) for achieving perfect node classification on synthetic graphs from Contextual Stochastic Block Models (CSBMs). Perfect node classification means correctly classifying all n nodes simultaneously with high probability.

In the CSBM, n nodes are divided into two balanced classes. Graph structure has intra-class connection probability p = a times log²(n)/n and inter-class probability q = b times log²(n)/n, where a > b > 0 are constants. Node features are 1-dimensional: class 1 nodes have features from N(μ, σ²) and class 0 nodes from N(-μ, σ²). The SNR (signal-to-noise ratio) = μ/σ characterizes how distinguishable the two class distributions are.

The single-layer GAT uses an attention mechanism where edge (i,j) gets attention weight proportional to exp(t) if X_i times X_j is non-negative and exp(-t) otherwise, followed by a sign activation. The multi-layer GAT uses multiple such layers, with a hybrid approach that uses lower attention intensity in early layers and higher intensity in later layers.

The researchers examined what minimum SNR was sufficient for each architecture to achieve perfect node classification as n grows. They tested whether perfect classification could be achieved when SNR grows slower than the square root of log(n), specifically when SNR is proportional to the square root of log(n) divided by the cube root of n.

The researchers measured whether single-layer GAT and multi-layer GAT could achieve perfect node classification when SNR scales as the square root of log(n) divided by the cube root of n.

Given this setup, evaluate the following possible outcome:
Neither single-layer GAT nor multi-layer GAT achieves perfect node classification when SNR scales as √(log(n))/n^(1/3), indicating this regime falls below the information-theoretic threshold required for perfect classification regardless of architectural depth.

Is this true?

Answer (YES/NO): NO